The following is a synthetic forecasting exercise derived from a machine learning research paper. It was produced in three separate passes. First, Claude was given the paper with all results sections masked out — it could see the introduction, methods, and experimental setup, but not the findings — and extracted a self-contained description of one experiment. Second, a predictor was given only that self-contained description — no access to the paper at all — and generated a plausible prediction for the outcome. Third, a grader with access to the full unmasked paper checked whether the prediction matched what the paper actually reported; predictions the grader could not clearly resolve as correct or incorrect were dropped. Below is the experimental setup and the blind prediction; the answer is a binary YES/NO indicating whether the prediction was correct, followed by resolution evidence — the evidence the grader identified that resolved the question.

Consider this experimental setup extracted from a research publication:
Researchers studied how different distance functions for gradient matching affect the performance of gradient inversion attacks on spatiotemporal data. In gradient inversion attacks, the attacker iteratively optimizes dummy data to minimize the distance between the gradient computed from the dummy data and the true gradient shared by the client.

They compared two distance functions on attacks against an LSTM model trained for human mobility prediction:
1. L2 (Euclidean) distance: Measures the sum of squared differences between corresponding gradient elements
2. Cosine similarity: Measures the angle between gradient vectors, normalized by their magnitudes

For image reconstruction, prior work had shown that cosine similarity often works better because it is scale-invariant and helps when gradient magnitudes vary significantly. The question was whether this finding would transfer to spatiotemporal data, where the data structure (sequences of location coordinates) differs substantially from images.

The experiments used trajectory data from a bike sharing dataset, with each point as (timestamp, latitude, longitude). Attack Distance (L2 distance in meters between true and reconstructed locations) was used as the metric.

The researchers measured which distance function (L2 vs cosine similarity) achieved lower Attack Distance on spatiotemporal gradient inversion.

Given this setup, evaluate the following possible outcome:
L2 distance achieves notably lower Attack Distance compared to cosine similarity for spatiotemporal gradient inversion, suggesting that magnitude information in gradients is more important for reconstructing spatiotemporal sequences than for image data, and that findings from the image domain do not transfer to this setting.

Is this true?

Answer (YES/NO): YES